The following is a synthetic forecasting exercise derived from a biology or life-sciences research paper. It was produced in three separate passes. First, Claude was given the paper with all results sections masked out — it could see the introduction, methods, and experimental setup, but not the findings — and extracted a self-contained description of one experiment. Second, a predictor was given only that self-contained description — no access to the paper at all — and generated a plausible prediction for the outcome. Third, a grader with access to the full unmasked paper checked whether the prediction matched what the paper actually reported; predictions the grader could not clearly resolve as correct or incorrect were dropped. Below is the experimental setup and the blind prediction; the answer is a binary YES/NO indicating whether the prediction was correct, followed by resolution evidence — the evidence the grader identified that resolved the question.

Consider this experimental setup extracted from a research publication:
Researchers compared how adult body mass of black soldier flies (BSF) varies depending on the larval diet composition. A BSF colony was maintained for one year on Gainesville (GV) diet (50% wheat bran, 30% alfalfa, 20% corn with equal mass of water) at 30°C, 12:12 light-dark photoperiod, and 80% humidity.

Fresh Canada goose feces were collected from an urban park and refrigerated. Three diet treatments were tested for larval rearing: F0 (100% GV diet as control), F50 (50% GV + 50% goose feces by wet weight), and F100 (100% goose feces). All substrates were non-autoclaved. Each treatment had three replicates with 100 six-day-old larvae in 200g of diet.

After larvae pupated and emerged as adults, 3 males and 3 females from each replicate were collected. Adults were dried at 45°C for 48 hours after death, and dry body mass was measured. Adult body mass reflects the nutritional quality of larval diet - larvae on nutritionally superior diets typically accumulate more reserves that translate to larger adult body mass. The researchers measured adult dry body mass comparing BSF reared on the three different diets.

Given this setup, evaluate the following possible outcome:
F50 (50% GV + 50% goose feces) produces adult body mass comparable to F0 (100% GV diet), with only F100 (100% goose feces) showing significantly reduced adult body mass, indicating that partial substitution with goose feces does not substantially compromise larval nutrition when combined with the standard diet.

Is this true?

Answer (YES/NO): YES